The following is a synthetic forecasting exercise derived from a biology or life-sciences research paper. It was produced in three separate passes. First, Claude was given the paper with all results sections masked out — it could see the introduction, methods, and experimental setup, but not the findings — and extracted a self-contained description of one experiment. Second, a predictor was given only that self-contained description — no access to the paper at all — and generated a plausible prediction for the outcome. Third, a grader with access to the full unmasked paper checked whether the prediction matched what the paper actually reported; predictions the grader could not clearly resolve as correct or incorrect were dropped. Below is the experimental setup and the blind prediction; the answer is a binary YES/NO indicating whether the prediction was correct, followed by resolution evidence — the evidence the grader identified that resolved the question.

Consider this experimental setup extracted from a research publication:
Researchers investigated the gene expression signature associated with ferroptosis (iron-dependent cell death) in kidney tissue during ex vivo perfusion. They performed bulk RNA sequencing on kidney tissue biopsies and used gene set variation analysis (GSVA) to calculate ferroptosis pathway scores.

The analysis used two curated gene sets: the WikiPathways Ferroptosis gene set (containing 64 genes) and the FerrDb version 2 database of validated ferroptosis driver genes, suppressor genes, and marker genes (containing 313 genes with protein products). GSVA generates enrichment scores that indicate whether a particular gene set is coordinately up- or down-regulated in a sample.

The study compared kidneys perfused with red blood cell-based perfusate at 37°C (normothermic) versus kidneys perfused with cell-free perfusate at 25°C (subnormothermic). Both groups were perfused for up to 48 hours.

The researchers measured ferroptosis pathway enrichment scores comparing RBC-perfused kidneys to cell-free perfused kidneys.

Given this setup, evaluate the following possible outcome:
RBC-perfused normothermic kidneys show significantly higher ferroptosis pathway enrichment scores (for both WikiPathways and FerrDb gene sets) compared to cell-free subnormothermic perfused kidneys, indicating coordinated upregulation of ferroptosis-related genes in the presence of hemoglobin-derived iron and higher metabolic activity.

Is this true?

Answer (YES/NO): YES